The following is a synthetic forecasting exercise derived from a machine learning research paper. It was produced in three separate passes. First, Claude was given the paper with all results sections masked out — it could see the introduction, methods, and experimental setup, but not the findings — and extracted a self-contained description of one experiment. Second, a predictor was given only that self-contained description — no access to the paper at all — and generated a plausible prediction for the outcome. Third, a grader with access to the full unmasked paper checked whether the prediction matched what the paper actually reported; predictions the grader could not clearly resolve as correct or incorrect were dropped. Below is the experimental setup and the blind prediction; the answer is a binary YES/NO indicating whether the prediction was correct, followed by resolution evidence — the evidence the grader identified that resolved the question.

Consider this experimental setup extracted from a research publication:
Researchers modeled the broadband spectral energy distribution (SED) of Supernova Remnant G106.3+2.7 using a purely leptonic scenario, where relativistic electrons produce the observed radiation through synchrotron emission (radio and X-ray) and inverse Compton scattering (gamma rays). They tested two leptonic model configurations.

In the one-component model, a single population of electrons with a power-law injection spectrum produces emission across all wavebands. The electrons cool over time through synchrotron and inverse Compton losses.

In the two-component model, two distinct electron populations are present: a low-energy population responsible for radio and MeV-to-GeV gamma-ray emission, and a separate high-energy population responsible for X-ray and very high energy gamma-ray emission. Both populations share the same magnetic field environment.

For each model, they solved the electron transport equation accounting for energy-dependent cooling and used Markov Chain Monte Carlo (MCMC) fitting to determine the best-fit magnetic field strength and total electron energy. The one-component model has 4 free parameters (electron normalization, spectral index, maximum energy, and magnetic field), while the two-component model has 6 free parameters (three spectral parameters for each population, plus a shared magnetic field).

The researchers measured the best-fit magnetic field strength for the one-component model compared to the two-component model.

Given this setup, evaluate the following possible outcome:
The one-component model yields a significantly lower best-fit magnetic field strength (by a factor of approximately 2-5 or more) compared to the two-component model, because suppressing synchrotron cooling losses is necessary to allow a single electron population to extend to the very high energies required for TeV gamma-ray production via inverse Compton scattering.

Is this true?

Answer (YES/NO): NO